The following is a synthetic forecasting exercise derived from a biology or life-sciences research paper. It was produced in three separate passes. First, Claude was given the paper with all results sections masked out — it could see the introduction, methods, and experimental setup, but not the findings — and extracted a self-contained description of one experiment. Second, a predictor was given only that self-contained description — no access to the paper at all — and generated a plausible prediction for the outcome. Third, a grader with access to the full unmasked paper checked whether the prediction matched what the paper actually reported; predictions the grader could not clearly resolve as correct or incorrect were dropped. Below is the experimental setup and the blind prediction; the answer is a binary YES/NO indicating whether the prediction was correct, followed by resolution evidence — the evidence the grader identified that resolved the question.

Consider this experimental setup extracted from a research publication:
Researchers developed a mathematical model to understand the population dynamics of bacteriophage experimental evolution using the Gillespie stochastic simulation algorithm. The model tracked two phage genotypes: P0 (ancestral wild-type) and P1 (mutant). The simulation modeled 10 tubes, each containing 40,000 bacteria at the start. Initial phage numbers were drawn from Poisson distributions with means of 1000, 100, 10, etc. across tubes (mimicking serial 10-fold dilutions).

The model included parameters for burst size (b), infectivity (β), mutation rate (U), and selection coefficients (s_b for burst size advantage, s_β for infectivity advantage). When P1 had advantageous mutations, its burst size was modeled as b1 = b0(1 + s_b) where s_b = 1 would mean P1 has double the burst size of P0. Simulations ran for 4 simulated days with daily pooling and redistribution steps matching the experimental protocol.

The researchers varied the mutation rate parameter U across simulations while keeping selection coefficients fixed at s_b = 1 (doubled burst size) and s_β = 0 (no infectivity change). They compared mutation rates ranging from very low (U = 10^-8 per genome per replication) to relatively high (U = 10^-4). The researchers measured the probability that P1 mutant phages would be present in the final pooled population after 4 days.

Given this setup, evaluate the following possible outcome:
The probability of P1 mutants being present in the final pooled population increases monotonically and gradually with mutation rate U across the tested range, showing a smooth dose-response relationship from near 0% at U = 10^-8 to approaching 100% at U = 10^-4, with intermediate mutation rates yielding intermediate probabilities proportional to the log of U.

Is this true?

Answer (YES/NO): NO